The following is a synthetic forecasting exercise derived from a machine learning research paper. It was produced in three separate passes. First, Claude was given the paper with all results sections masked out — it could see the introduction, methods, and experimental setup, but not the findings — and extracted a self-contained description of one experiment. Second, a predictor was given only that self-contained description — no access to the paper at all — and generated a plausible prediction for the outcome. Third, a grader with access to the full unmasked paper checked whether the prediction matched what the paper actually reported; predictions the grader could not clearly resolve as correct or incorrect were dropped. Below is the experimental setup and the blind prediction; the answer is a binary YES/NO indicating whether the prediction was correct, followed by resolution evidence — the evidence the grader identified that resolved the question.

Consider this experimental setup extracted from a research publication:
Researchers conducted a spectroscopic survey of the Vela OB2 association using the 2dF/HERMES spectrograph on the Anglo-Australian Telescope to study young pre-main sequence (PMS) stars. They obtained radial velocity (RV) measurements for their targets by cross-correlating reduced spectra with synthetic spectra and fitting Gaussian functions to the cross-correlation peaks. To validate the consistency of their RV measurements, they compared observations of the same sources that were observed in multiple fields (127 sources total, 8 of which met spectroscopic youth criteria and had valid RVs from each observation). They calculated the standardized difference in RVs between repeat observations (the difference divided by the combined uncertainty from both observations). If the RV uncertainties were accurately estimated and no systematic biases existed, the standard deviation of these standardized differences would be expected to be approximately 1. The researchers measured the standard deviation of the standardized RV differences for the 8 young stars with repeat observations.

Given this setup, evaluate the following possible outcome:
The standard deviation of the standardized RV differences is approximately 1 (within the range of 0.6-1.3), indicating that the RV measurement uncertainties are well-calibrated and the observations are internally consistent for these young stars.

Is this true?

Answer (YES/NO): NO